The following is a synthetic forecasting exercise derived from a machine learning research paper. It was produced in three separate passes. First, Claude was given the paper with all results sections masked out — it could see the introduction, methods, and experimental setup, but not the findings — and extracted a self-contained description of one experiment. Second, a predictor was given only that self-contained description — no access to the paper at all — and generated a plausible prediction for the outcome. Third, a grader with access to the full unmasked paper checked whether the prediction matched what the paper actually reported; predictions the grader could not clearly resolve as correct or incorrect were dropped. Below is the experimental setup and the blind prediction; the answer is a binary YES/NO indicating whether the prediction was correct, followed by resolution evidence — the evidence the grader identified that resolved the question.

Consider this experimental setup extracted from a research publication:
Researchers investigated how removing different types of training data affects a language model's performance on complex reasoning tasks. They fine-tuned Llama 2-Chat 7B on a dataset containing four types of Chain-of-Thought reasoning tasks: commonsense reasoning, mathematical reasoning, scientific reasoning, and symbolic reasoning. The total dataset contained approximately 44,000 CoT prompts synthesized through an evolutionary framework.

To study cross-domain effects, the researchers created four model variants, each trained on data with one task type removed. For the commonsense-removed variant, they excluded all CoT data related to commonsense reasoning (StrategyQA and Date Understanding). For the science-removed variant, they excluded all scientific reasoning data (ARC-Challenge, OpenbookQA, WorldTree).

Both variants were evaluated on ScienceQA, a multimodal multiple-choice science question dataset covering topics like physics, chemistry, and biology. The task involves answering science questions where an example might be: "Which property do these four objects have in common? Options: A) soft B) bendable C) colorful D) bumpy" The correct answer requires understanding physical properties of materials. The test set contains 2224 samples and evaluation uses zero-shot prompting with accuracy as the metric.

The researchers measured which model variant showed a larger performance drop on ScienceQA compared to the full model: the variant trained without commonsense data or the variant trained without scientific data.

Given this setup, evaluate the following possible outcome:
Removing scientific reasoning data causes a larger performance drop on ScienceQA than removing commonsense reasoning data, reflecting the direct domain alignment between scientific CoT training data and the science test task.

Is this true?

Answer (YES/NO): YES